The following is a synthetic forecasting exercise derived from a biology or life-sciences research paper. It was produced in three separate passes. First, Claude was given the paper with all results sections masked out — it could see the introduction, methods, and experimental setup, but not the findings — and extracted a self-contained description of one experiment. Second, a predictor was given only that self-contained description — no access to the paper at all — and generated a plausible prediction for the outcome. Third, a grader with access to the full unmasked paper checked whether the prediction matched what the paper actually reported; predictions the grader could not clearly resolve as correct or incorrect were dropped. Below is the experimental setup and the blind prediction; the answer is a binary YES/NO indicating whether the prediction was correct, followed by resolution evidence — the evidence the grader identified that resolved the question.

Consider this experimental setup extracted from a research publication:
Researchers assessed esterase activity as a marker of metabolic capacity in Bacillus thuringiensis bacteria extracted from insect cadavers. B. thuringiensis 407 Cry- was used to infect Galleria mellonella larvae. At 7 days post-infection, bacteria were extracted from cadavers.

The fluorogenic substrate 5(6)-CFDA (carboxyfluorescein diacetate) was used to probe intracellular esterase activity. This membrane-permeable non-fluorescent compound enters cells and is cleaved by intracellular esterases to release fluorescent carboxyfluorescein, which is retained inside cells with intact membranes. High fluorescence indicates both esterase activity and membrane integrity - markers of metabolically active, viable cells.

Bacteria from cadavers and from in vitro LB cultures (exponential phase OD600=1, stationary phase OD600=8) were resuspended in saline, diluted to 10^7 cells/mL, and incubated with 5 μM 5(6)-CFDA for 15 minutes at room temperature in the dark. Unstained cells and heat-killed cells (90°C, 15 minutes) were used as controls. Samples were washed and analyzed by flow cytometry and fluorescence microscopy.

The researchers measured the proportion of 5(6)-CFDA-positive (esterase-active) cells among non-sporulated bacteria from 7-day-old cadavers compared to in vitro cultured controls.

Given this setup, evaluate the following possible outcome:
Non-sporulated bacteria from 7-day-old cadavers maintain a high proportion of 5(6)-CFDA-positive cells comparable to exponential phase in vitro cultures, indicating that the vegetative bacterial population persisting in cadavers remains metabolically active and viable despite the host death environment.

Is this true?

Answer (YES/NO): YES